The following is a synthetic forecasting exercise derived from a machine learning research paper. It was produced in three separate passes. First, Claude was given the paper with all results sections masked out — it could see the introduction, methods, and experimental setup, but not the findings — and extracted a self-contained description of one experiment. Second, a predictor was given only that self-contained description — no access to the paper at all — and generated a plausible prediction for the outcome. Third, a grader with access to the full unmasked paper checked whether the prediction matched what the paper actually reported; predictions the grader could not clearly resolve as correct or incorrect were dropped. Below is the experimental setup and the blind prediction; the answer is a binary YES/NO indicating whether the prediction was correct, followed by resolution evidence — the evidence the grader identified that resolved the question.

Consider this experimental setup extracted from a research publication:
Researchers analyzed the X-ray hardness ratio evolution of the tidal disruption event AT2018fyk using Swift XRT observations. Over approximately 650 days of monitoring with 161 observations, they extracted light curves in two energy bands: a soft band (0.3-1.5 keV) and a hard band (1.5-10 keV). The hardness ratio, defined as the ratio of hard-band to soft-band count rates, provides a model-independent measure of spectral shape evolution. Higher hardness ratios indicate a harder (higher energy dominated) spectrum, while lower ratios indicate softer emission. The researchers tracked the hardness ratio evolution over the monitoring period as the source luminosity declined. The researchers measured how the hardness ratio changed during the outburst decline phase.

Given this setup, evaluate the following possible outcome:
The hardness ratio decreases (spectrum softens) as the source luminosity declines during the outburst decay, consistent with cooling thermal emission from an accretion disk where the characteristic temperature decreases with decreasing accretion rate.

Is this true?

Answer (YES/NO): NO